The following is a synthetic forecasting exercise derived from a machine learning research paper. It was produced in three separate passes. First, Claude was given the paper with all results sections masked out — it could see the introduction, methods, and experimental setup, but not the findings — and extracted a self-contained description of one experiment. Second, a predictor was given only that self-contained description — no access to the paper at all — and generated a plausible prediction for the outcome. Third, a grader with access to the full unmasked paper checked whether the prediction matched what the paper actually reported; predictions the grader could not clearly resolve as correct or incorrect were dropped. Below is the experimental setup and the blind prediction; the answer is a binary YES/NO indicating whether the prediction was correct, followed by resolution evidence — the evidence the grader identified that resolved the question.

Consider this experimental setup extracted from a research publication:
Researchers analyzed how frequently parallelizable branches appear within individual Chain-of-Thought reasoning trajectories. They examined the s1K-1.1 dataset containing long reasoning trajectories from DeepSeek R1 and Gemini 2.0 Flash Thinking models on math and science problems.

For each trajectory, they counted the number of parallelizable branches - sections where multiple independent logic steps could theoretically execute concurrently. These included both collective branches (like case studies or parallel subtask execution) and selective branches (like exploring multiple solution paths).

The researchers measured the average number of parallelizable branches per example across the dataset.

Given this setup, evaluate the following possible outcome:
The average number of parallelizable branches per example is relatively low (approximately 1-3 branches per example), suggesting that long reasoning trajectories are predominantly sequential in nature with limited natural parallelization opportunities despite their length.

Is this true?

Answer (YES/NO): NO